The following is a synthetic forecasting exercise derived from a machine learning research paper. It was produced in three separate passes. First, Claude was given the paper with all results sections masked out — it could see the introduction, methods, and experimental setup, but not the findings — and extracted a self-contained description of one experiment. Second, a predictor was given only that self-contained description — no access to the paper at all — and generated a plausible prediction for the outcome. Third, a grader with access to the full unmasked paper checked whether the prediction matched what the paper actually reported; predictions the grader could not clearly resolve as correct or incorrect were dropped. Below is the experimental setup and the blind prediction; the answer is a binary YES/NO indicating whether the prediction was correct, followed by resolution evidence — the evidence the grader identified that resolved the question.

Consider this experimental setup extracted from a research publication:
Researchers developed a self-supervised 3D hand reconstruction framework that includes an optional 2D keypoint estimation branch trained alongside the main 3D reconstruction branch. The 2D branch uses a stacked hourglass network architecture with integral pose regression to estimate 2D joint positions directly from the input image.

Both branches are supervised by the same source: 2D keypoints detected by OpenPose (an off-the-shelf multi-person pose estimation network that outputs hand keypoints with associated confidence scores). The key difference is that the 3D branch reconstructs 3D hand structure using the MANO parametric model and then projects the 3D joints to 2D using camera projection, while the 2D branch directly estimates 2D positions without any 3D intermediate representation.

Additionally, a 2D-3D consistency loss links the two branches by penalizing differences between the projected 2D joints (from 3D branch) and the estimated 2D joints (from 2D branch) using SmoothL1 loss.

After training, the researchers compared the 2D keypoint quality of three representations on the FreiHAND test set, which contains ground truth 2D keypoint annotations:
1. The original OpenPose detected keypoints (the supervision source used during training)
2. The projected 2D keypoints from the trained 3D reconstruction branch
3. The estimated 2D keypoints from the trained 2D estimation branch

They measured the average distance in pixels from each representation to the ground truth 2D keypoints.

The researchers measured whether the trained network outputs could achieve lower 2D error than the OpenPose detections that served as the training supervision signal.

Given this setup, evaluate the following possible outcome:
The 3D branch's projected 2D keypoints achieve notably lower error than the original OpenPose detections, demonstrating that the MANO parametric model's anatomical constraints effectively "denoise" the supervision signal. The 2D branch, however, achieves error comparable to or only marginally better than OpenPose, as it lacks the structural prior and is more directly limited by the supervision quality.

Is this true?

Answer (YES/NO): NO